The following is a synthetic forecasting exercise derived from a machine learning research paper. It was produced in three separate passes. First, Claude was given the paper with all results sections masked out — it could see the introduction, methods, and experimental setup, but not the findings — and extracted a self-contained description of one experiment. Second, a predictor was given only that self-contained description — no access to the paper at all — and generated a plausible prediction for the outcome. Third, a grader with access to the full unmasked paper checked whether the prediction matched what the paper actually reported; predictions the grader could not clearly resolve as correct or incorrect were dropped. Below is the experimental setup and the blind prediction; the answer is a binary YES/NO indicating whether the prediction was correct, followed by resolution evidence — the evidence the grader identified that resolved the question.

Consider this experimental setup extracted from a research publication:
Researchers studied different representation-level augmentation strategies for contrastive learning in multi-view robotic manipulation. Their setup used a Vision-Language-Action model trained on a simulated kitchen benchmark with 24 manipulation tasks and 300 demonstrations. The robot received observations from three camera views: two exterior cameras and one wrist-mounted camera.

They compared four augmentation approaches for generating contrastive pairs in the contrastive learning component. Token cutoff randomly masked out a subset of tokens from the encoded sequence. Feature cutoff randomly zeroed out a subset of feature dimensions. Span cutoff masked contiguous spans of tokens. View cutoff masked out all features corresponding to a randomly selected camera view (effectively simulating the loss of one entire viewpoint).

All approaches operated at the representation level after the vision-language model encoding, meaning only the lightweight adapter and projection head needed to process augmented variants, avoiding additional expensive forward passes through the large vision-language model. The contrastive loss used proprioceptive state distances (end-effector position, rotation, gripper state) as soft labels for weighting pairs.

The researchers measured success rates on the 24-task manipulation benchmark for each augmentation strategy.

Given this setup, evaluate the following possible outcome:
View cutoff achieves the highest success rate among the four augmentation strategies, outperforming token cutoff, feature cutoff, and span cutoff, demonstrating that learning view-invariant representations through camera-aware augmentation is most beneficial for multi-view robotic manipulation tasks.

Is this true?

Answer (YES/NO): YES